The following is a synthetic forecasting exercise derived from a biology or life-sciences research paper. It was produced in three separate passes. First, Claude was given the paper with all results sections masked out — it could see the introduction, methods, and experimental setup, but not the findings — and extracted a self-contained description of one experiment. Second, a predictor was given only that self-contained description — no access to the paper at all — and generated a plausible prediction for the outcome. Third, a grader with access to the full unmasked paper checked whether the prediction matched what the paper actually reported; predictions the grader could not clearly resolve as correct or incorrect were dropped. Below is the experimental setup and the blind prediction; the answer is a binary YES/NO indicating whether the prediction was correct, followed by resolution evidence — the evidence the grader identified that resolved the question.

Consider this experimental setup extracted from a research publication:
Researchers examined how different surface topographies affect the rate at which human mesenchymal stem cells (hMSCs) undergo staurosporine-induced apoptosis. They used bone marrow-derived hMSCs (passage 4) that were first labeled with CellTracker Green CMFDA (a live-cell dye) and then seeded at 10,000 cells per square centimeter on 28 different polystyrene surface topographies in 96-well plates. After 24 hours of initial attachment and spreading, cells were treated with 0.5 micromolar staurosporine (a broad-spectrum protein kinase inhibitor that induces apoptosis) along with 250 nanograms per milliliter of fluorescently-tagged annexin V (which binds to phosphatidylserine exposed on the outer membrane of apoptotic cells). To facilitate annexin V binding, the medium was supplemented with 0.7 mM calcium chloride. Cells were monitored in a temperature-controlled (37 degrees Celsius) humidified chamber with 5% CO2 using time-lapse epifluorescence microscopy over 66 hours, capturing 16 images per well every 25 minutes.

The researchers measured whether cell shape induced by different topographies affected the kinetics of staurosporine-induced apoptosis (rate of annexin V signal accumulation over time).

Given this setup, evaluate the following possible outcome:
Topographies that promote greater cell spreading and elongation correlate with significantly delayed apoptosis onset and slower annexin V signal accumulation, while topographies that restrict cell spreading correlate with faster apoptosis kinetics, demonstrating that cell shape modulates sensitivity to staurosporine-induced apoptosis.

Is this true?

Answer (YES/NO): NO